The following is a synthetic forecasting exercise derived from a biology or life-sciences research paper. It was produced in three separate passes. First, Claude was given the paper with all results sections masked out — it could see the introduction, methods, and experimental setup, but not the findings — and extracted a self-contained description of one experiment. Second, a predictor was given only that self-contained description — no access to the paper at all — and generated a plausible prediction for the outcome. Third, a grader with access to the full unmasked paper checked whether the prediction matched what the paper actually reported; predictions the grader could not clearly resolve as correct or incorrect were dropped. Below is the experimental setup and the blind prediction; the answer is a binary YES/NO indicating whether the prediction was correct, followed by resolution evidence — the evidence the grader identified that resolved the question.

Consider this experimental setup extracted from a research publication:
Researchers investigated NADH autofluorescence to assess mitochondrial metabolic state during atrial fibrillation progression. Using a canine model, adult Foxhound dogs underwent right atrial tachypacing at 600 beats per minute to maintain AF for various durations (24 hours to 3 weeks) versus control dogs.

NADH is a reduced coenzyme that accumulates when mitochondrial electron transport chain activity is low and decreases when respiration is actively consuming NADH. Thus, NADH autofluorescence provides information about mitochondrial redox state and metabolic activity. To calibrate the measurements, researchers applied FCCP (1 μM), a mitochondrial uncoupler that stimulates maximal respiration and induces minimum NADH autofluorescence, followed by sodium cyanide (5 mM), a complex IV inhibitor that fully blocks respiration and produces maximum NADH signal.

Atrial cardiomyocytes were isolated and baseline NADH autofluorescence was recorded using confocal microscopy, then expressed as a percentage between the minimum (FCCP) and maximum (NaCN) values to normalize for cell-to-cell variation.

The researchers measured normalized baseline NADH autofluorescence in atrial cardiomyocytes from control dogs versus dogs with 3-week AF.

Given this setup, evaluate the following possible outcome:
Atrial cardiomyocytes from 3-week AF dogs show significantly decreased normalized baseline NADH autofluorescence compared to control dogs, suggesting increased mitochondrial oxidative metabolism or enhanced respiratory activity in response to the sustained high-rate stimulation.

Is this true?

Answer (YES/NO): YES